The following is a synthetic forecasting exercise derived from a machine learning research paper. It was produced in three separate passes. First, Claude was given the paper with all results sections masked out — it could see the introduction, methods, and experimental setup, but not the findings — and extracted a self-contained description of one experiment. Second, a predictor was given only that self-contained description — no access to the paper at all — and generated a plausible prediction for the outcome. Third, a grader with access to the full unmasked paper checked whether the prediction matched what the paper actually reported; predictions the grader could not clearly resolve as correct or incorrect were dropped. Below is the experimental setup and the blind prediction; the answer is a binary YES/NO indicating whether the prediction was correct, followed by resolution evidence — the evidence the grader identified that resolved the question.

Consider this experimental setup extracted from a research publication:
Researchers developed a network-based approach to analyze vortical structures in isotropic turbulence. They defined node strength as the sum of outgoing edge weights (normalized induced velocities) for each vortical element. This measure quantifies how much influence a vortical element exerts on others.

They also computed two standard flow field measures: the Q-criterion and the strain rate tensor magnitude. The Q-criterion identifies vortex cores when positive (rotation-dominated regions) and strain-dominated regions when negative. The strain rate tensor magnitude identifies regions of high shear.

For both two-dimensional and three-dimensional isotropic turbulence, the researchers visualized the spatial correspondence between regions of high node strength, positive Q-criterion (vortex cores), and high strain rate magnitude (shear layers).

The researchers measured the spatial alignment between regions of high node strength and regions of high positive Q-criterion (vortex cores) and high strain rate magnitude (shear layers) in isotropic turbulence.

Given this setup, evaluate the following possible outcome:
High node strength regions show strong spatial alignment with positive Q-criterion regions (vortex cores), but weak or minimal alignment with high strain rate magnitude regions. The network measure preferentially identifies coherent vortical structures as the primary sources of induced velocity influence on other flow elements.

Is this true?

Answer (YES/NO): NO